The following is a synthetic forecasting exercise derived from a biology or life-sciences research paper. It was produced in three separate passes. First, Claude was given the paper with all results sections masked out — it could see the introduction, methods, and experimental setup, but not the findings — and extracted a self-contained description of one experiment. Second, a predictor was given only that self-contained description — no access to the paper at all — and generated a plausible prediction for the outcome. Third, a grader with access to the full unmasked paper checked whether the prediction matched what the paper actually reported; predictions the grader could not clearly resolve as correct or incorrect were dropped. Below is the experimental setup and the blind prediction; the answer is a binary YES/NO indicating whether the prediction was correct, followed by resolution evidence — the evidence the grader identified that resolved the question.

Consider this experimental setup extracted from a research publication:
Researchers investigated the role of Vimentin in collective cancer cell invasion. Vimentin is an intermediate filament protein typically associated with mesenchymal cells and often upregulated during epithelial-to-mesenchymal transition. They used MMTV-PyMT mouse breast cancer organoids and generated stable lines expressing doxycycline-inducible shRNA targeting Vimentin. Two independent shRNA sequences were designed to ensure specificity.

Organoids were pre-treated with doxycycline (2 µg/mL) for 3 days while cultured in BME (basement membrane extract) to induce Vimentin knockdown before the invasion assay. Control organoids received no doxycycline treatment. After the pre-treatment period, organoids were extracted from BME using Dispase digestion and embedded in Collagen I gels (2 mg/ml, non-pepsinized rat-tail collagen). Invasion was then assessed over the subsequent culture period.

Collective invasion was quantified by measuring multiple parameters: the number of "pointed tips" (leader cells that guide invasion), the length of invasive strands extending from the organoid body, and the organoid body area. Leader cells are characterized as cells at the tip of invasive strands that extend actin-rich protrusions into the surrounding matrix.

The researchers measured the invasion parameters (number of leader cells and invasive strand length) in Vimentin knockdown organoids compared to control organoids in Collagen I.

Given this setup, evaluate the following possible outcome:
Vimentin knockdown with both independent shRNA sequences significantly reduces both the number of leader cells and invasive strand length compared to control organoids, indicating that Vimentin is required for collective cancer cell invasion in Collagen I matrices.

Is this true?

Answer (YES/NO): YES